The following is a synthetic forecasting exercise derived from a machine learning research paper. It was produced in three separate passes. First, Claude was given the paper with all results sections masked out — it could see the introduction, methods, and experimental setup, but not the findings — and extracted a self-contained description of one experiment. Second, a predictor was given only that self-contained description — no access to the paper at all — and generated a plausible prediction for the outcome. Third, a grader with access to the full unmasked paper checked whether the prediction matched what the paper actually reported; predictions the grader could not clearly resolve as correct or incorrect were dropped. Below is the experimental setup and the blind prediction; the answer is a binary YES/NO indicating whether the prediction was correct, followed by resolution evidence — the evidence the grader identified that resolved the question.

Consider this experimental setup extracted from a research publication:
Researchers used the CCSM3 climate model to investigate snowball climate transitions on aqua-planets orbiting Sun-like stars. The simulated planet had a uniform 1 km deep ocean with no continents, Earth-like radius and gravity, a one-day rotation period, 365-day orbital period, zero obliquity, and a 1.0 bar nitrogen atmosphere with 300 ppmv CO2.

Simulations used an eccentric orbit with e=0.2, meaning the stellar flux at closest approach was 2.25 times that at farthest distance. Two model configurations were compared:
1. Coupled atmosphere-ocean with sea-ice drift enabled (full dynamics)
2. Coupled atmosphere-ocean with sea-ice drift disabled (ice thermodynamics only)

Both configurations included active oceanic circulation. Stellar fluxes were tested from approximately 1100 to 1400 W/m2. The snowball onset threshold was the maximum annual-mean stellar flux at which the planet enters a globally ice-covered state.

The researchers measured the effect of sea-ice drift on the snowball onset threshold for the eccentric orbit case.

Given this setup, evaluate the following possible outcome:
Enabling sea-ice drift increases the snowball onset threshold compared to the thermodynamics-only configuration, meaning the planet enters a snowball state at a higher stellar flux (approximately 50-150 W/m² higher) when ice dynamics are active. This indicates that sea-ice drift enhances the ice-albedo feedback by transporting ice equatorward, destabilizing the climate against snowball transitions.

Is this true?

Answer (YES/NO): YES